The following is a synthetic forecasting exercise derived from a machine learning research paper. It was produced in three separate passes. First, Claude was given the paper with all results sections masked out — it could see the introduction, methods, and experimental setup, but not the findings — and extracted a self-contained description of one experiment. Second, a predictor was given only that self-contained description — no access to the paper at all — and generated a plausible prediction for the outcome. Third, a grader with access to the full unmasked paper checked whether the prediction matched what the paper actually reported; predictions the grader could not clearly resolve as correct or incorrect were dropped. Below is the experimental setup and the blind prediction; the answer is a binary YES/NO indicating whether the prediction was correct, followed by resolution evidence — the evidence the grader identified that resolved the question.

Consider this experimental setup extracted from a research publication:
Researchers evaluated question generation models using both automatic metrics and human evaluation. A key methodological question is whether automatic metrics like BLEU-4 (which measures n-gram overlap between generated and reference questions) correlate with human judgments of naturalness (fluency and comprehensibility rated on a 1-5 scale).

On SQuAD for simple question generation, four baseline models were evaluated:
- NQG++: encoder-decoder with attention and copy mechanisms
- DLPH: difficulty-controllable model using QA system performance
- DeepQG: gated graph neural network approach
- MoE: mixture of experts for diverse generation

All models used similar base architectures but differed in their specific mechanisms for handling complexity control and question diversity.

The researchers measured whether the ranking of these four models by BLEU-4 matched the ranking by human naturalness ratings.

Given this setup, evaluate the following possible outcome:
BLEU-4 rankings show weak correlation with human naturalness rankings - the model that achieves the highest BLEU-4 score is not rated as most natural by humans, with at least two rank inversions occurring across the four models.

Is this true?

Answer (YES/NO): NO